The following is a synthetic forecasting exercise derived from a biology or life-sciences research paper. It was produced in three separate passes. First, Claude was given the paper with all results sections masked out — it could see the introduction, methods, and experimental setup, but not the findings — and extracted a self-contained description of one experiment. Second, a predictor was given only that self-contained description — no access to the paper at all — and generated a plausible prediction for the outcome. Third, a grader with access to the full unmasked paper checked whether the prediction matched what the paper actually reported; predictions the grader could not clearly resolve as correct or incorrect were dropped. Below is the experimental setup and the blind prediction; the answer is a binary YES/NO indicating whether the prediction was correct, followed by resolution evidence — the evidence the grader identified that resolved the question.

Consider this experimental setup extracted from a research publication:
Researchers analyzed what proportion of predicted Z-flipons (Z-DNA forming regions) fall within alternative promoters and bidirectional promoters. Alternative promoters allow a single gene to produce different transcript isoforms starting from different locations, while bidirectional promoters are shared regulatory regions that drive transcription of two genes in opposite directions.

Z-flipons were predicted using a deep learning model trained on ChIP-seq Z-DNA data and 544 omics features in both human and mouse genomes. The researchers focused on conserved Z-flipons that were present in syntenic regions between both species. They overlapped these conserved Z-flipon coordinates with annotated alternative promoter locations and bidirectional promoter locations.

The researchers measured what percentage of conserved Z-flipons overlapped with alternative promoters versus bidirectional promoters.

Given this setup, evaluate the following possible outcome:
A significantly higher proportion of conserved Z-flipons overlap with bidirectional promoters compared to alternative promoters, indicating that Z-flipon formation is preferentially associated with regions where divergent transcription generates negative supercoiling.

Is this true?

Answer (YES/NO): NO